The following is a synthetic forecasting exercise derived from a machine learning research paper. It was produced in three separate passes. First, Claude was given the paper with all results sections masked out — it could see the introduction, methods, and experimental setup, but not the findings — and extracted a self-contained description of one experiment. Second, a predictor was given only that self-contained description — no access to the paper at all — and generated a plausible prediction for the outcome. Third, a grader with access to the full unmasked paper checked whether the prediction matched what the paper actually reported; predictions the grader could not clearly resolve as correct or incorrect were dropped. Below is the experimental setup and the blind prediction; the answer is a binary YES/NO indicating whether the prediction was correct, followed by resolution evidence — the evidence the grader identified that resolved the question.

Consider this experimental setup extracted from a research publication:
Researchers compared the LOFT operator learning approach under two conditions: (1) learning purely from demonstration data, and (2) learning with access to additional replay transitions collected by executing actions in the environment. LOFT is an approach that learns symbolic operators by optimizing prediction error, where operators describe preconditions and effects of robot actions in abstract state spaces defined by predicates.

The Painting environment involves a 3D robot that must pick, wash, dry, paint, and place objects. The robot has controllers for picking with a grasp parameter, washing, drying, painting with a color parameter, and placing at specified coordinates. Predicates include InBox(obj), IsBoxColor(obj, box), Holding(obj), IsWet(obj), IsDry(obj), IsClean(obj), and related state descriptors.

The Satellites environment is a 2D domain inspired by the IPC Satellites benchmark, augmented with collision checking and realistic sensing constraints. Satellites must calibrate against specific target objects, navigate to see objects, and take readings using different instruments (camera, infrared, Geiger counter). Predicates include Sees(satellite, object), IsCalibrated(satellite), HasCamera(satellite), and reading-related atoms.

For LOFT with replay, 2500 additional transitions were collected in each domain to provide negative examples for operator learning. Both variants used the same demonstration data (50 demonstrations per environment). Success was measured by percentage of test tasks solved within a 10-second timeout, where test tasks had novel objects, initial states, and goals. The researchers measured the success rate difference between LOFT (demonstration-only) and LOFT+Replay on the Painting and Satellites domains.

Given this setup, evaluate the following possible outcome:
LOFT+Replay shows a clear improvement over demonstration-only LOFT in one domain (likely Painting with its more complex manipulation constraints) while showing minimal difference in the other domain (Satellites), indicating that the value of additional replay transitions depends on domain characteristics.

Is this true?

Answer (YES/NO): NO